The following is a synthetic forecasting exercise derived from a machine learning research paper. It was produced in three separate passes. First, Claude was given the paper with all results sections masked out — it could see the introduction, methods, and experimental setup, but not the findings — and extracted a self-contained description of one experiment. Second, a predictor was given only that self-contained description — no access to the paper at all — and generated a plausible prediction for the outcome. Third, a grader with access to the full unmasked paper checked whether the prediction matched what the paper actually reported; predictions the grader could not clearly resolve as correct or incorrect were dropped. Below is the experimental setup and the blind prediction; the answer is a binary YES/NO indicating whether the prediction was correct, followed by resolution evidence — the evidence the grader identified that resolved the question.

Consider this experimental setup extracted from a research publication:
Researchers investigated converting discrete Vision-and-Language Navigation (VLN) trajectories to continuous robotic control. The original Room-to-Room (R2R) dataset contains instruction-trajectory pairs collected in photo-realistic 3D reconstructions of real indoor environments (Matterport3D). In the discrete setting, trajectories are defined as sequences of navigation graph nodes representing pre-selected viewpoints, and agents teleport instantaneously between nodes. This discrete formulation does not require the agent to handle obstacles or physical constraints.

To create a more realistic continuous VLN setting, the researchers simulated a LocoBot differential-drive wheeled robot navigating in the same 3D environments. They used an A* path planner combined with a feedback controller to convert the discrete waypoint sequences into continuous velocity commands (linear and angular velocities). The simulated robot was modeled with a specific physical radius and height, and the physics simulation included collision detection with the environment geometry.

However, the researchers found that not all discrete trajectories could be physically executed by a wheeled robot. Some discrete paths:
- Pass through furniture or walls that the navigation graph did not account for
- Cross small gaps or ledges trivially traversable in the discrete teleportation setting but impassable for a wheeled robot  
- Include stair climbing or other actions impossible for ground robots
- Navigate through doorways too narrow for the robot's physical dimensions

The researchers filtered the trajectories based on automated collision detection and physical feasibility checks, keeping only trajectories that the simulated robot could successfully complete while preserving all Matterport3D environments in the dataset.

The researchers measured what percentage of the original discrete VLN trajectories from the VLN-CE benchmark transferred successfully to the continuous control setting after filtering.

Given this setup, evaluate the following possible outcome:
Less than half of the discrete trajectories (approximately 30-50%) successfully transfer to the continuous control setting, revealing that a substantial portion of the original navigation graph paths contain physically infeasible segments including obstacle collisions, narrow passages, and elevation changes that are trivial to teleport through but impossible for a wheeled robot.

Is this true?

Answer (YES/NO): NO